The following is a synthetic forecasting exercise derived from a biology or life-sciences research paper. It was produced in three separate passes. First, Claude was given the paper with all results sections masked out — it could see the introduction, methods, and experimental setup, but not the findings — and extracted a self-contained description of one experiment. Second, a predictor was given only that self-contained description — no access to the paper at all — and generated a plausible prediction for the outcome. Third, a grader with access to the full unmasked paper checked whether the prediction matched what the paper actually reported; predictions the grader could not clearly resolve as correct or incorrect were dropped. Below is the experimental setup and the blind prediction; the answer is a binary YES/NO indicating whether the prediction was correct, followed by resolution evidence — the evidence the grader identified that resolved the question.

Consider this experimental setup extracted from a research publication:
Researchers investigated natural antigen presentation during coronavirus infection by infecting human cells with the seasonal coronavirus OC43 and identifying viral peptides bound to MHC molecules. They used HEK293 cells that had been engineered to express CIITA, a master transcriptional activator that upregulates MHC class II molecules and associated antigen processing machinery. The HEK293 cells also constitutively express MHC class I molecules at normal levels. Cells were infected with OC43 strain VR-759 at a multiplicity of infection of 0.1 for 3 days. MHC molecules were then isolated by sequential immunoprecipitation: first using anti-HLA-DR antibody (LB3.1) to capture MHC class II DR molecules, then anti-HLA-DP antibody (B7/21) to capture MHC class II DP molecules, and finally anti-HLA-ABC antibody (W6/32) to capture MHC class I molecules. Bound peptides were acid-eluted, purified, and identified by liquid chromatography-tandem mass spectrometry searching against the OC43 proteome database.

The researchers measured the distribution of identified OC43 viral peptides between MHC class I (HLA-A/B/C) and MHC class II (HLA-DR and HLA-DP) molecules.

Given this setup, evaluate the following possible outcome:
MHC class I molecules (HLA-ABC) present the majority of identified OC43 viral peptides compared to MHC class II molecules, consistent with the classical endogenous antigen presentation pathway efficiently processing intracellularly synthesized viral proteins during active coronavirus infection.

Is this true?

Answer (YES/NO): NO